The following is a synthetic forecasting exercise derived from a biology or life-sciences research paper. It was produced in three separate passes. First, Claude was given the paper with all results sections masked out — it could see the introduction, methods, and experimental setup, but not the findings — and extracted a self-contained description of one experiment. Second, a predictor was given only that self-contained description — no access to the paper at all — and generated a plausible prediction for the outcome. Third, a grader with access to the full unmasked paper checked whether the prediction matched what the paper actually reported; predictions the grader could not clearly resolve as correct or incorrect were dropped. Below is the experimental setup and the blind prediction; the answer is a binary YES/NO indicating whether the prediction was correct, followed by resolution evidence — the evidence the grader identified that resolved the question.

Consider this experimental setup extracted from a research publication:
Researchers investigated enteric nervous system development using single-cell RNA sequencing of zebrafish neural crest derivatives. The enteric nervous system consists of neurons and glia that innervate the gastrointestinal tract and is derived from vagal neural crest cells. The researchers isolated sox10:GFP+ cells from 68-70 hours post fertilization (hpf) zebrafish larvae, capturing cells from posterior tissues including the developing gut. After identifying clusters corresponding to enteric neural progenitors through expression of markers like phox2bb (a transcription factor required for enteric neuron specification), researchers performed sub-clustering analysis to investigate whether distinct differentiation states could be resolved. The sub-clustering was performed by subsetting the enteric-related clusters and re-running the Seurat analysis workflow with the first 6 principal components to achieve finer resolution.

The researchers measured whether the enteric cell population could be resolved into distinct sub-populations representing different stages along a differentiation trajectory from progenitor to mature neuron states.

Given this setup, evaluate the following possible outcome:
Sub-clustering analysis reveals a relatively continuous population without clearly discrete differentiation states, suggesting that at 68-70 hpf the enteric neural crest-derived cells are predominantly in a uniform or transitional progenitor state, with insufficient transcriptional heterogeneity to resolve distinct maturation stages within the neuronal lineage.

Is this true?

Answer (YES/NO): NO